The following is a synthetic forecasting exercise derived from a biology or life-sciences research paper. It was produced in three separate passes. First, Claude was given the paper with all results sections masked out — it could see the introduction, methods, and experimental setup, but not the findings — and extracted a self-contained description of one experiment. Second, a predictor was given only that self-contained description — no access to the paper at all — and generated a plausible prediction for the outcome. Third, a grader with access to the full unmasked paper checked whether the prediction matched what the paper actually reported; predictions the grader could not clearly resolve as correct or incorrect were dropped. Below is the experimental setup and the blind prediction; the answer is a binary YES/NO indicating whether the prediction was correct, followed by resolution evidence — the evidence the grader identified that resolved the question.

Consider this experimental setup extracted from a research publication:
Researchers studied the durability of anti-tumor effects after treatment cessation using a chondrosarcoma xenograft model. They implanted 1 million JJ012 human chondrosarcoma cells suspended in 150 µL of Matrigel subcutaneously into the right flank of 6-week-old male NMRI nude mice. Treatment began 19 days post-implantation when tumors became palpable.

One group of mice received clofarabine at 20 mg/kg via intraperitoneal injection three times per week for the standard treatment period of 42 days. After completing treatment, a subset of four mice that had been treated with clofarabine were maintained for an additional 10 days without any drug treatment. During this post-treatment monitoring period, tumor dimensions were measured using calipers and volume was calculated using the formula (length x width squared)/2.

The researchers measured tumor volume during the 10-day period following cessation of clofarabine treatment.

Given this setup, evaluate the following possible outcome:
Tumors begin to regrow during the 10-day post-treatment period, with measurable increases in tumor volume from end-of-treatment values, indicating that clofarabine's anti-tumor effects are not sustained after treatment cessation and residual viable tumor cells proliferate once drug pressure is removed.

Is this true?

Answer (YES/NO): YES